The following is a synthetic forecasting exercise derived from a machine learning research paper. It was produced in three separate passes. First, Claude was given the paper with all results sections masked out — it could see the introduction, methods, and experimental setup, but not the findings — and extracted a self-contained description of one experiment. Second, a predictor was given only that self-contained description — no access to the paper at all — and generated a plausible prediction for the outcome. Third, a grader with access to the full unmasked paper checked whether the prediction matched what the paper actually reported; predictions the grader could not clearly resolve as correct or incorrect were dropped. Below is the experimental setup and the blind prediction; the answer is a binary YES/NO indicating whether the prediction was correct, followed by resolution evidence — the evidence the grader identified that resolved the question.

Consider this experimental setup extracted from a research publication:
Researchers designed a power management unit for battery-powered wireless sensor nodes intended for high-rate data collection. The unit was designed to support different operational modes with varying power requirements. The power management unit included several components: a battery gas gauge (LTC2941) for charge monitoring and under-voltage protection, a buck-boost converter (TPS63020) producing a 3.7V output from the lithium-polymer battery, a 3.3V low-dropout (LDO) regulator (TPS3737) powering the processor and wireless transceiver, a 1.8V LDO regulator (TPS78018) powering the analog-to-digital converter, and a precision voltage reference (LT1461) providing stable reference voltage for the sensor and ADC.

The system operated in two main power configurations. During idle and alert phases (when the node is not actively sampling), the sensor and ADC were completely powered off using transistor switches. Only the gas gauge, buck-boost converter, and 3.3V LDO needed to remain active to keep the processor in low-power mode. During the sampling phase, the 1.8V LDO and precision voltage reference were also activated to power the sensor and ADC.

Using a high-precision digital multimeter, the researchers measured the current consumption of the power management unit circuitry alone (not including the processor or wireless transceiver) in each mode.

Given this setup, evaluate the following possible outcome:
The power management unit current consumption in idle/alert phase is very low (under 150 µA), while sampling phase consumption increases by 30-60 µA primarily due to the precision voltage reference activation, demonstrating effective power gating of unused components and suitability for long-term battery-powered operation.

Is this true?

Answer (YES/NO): NO